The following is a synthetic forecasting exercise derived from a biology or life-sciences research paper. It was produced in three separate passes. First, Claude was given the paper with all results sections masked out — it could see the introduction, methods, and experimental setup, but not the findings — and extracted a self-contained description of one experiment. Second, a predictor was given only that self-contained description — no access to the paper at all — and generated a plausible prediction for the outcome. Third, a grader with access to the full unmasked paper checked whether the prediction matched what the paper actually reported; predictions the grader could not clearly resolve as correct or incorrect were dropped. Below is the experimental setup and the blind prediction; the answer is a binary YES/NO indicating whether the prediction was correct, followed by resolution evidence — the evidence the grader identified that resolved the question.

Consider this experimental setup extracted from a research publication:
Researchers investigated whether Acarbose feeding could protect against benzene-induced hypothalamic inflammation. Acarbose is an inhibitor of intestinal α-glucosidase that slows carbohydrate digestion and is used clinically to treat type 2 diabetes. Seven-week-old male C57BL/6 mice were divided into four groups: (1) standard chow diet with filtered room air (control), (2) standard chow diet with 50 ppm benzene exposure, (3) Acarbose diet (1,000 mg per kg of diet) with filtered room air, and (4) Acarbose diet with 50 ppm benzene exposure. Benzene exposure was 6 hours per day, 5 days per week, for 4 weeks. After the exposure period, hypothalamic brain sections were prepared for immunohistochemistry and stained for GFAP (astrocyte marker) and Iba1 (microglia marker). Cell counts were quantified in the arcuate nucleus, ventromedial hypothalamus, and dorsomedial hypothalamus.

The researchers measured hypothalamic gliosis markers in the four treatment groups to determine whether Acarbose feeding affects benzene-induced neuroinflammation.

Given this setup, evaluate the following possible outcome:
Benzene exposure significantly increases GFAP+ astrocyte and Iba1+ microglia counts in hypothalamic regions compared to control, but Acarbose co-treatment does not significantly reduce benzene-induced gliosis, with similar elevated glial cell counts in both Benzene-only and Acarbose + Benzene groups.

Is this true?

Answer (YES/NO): NO